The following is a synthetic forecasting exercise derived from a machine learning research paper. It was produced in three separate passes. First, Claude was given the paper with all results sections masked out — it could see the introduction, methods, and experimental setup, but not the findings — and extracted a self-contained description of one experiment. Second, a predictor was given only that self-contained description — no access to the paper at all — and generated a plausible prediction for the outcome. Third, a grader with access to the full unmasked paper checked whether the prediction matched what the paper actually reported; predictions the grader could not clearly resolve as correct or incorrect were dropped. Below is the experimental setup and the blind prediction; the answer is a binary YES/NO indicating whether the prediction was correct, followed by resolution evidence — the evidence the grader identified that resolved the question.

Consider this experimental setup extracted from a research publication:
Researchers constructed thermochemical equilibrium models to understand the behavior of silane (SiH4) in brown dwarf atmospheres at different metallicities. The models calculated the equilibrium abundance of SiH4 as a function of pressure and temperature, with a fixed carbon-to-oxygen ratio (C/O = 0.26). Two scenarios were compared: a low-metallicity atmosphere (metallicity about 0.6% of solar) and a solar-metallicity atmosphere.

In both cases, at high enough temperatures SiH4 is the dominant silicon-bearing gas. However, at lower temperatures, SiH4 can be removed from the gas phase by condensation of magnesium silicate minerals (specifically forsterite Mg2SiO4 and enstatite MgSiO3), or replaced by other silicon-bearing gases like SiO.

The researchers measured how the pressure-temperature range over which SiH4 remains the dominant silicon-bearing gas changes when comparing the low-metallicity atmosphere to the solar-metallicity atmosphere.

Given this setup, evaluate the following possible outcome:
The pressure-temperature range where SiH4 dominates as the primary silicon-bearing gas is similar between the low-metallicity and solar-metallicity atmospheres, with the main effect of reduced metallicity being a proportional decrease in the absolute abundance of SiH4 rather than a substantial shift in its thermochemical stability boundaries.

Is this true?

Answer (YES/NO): NO